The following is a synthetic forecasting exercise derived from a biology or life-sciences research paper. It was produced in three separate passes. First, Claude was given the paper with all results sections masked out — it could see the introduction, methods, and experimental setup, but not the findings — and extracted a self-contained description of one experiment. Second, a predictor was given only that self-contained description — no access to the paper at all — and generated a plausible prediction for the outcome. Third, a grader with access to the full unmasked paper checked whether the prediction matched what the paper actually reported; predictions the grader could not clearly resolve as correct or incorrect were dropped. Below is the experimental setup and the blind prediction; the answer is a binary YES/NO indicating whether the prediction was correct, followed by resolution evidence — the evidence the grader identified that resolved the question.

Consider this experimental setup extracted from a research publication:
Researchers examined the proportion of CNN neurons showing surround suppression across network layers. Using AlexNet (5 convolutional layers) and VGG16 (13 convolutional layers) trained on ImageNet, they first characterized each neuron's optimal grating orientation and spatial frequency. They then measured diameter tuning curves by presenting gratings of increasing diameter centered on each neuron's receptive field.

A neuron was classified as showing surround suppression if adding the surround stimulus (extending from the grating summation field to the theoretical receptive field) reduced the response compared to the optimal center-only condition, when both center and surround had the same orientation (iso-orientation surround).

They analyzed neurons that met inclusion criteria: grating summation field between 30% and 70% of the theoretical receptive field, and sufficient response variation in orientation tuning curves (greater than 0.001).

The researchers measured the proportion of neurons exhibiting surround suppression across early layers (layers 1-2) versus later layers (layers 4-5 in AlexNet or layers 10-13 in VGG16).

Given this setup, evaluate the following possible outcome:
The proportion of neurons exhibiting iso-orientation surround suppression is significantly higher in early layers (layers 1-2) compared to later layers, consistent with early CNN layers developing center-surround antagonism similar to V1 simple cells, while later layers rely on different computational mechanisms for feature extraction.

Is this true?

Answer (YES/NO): NO